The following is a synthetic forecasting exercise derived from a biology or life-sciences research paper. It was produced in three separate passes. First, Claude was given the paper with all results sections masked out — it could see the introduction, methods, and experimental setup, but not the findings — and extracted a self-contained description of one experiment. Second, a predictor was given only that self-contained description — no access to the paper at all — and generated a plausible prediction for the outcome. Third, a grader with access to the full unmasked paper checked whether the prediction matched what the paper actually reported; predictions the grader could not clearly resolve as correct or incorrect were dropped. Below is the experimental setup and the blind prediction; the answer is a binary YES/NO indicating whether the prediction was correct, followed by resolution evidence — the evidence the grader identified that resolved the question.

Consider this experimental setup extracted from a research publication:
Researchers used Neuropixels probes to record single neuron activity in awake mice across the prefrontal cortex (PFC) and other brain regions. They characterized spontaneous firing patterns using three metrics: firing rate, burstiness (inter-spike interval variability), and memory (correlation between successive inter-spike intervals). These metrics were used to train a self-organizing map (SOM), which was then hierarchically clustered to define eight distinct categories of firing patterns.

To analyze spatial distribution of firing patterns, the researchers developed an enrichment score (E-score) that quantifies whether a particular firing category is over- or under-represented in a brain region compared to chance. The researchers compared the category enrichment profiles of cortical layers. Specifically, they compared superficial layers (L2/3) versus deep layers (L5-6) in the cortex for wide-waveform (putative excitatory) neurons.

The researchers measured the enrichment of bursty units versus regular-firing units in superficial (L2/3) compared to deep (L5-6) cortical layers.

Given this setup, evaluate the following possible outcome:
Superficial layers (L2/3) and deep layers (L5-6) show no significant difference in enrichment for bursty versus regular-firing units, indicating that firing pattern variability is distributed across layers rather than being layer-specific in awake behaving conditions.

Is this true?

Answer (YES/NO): NO